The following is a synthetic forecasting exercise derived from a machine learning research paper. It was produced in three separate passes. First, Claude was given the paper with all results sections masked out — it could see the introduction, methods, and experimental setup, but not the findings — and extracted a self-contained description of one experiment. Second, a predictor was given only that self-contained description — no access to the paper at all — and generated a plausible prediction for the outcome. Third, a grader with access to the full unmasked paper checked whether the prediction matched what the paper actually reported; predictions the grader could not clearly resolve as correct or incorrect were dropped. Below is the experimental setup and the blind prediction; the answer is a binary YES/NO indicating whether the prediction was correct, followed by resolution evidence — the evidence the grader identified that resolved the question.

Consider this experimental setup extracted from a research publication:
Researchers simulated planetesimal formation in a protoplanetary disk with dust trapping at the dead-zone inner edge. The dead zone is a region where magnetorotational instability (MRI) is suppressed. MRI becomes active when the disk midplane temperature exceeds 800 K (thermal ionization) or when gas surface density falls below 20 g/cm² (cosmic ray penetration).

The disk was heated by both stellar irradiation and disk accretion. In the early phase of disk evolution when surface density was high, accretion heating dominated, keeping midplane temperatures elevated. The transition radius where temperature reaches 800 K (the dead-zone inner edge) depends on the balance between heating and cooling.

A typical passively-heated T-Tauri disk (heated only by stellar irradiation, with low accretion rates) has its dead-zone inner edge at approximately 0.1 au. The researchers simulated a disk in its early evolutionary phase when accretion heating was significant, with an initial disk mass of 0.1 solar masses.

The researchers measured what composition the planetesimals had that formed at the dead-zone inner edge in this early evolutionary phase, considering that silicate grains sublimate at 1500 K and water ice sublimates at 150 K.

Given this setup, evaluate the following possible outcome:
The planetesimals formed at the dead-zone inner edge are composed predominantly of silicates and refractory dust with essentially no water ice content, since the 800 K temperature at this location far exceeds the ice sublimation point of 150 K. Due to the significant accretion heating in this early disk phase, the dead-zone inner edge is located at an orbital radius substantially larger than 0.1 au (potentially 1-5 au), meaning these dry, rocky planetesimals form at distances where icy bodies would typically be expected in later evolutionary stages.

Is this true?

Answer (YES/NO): YES